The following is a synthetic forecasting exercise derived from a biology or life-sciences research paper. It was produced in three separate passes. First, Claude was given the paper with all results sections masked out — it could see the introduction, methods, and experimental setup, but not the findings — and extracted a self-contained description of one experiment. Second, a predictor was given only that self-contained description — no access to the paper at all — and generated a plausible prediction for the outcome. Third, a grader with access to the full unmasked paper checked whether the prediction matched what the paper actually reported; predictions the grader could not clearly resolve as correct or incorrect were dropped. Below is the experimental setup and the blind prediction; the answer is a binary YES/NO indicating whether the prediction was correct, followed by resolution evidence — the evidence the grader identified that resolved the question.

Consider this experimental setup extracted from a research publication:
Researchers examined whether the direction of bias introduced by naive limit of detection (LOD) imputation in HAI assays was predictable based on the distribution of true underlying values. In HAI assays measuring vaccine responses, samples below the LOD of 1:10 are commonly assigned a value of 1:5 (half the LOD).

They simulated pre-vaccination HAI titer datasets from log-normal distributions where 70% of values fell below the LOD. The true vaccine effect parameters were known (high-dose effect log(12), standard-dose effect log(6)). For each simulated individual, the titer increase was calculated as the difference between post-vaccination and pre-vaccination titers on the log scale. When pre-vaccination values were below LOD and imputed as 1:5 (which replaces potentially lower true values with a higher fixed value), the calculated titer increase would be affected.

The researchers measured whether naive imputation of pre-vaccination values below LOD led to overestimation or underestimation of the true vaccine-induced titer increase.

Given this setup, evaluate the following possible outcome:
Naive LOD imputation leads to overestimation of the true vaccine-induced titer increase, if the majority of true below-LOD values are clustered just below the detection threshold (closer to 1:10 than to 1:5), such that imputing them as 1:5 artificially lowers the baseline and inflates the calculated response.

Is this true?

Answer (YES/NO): NO